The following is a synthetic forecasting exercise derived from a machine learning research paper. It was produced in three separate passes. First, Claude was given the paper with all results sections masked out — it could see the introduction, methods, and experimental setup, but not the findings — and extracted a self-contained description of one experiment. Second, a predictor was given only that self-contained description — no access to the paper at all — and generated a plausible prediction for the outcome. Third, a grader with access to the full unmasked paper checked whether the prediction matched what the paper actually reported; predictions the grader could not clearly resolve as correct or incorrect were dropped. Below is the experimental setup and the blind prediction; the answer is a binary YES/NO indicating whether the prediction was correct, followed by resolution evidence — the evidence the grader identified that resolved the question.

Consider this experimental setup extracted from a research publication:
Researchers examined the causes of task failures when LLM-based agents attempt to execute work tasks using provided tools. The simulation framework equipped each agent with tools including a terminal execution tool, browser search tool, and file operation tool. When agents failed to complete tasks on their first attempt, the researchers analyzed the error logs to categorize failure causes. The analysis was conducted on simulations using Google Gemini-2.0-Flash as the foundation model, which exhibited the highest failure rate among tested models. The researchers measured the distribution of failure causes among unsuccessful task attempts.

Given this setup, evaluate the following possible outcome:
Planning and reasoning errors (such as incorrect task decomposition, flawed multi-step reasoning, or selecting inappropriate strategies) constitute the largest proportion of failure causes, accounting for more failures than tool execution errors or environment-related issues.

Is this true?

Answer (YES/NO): NO